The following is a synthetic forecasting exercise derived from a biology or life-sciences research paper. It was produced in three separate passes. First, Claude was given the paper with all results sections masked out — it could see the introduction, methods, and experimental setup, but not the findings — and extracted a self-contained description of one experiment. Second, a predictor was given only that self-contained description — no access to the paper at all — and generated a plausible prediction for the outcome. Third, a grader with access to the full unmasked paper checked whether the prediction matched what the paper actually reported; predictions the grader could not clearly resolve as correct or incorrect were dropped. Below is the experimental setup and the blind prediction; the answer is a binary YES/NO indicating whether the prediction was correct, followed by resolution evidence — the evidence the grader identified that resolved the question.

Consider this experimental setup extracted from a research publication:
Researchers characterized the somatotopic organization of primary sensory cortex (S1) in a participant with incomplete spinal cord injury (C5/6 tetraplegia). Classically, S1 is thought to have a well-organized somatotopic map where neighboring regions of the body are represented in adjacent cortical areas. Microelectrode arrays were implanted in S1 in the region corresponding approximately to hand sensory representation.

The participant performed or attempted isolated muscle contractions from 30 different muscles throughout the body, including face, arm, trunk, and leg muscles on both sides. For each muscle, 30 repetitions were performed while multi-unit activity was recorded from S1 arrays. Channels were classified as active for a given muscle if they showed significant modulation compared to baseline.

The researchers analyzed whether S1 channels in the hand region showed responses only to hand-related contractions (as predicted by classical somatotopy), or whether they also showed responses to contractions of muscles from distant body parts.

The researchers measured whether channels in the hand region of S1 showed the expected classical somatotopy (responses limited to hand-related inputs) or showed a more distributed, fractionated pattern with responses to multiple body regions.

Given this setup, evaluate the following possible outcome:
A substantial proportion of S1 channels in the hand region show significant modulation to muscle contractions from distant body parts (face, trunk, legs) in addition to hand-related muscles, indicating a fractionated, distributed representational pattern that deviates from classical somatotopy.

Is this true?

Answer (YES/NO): YES